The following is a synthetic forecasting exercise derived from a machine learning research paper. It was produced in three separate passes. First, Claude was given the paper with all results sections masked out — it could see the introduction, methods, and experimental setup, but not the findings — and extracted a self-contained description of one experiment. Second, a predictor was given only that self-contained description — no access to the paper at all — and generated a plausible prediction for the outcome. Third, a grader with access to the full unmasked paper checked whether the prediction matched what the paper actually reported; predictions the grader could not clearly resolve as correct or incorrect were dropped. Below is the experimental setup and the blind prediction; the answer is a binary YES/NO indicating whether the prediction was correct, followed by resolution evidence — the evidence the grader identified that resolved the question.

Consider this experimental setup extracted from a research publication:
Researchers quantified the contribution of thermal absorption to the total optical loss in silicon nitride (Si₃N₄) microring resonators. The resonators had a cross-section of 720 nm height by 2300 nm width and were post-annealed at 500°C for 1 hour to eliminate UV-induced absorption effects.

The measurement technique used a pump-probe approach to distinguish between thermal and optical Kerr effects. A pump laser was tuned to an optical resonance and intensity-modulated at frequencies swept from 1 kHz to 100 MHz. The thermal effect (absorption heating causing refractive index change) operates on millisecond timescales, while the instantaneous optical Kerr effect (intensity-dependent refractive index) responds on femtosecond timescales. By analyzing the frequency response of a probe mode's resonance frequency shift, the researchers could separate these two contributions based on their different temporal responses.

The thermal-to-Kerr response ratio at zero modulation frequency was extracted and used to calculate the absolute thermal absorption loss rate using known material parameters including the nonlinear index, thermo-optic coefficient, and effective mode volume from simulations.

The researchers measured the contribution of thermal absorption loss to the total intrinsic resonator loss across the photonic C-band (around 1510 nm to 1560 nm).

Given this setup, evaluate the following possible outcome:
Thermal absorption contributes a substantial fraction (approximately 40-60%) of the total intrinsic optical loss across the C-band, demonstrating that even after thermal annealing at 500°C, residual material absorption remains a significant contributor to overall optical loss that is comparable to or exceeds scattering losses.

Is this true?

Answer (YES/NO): YES